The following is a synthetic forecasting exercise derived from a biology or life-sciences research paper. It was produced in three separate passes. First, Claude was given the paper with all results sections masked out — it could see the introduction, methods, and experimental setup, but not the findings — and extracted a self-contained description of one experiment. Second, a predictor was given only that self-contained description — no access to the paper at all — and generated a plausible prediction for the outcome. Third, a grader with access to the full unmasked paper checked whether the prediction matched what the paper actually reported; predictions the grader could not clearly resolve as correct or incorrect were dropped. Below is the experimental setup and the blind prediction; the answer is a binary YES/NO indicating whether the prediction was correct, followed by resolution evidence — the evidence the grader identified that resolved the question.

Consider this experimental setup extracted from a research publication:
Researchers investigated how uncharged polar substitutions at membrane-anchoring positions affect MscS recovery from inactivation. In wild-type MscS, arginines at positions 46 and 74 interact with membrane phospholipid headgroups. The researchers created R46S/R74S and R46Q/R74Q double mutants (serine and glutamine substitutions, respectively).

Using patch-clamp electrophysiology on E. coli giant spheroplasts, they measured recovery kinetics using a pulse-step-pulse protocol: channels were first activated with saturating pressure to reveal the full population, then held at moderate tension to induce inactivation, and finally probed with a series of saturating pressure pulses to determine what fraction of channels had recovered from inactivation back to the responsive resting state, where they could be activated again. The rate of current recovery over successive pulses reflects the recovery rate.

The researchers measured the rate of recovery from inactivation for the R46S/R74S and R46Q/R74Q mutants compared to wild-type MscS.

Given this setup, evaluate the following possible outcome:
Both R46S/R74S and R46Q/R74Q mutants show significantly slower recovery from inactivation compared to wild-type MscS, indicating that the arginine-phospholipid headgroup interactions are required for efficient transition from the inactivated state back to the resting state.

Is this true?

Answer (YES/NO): YES